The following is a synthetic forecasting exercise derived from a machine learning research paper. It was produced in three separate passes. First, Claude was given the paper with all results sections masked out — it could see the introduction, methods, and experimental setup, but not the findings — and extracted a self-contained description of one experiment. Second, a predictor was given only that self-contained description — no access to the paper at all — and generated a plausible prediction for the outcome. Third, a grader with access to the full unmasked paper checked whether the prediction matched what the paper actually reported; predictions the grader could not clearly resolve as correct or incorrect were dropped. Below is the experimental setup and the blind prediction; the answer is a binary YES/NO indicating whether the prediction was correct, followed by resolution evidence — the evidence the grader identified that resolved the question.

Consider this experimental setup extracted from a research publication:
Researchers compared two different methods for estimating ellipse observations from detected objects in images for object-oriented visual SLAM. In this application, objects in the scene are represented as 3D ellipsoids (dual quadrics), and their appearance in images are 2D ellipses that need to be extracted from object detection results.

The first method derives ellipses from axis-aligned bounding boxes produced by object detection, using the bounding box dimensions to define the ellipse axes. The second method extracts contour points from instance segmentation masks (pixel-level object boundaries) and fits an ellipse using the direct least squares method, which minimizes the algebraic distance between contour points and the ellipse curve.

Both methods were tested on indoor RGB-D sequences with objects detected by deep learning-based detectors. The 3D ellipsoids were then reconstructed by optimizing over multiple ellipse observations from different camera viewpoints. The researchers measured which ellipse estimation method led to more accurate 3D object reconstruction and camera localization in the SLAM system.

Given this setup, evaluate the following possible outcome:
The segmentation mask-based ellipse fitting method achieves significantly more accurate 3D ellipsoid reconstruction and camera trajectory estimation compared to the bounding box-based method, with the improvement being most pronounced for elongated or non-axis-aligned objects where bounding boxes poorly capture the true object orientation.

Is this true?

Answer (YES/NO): NO